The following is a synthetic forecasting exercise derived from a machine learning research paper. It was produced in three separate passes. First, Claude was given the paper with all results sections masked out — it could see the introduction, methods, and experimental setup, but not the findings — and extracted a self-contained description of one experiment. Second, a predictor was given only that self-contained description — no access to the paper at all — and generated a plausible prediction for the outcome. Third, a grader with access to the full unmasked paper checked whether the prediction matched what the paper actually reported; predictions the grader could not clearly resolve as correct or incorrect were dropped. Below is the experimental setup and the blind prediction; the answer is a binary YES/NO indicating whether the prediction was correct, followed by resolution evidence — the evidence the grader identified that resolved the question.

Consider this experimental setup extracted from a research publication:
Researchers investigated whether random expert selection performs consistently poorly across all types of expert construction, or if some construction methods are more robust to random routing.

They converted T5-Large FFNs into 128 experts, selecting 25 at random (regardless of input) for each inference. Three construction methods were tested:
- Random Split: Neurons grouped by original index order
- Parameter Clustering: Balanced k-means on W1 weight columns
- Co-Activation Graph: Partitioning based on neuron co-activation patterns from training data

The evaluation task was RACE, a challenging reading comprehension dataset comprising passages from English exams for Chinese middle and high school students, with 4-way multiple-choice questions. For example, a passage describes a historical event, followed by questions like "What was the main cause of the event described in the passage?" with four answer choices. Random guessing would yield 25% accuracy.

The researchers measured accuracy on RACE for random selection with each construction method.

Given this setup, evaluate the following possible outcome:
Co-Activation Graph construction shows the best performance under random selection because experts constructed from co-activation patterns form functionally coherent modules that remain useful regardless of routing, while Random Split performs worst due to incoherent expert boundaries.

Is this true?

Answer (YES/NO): YES